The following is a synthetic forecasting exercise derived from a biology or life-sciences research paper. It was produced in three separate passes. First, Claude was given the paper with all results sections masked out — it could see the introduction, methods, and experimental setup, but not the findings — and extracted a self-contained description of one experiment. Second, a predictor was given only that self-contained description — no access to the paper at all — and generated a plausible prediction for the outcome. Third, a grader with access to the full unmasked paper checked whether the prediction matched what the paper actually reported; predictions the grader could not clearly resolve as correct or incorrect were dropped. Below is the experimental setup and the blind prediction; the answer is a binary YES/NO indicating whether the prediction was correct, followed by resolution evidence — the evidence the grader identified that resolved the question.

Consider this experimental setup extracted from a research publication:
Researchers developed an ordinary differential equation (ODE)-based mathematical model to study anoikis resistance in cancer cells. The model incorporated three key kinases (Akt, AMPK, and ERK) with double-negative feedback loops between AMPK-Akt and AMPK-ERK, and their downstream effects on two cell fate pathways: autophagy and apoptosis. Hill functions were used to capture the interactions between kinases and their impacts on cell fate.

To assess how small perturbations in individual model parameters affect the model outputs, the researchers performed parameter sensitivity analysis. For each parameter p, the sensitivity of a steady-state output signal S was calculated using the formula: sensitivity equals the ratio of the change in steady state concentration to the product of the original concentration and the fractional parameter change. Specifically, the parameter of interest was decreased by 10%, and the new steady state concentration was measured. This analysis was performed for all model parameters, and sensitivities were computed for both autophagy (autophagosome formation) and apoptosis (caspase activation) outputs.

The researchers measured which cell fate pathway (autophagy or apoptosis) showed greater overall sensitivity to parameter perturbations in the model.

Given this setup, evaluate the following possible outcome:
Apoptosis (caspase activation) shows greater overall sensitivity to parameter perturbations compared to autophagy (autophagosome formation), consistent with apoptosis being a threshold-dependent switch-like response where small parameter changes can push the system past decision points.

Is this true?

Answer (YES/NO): YES